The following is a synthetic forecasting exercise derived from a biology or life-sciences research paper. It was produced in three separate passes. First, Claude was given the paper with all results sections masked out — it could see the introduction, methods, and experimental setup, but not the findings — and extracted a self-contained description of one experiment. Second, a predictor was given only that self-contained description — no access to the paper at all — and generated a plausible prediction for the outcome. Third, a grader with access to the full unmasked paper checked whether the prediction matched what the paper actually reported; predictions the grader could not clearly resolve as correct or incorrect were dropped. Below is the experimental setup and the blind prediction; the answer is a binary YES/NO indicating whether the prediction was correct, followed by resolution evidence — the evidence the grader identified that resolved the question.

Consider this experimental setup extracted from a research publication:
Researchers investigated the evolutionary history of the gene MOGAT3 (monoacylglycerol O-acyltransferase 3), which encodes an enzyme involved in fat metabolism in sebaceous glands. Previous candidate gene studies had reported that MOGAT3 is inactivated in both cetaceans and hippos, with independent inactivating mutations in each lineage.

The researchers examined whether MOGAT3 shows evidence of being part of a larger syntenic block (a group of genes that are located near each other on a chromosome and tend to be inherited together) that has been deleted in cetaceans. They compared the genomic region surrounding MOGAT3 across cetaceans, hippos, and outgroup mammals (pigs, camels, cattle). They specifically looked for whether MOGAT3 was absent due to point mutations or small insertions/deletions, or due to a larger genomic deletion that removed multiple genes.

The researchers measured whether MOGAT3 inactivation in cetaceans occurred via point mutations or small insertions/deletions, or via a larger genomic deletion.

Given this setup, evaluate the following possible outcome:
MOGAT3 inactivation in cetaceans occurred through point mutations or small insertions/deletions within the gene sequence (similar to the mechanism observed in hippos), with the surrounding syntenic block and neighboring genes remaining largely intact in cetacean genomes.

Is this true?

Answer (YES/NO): NO